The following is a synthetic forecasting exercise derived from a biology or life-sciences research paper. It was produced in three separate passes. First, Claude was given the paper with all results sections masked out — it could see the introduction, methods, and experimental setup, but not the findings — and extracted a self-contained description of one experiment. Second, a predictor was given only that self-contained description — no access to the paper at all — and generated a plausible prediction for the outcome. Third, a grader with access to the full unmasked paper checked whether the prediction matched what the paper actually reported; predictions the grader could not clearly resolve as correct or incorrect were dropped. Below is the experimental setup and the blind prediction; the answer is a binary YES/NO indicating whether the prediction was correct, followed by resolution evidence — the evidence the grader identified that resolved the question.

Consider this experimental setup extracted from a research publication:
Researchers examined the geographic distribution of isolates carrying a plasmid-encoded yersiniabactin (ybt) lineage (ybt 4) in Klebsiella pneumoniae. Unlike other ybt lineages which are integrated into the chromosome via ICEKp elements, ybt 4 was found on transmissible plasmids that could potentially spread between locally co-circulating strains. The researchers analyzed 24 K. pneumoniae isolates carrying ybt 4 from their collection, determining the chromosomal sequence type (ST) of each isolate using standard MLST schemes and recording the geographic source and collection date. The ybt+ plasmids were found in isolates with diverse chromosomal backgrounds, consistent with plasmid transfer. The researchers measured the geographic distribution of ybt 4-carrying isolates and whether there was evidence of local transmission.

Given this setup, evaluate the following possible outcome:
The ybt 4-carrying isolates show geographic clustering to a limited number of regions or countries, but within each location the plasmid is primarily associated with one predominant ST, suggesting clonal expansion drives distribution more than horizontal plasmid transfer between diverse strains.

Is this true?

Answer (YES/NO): NO